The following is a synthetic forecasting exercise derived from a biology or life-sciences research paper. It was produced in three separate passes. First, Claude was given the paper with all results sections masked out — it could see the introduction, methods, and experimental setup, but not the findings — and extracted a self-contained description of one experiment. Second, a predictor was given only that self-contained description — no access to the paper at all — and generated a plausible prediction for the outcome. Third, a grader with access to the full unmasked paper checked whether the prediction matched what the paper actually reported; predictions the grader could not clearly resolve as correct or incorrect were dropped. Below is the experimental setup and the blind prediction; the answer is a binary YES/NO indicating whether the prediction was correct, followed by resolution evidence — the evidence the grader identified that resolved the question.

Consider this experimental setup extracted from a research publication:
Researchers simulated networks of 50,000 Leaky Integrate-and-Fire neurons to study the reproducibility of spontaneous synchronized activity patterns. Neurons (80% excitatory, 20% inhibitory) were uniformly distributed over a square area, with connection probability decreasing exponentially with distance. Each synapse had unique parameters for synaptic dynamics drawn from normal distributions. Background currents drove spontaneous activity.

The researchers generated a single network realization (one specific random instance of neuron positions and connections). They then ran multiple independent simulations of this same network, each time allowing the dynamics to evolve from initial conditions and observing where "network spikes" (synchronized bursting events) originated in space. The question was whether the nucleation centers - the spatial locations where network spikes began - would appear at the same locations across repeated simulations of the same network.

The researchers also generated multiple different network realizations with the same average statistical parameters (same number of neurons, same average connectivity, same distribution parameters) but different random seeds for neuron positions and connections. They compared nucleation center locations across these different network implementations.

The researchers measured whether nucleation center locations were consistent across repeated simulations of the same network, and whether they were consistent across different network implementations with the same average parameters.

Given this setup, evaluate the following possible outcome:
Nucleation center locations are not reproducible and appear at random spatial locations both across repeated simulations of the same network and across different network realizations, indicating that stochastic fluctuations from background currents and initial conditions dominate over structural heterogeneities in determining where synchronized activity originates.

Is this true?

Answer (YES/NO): NO